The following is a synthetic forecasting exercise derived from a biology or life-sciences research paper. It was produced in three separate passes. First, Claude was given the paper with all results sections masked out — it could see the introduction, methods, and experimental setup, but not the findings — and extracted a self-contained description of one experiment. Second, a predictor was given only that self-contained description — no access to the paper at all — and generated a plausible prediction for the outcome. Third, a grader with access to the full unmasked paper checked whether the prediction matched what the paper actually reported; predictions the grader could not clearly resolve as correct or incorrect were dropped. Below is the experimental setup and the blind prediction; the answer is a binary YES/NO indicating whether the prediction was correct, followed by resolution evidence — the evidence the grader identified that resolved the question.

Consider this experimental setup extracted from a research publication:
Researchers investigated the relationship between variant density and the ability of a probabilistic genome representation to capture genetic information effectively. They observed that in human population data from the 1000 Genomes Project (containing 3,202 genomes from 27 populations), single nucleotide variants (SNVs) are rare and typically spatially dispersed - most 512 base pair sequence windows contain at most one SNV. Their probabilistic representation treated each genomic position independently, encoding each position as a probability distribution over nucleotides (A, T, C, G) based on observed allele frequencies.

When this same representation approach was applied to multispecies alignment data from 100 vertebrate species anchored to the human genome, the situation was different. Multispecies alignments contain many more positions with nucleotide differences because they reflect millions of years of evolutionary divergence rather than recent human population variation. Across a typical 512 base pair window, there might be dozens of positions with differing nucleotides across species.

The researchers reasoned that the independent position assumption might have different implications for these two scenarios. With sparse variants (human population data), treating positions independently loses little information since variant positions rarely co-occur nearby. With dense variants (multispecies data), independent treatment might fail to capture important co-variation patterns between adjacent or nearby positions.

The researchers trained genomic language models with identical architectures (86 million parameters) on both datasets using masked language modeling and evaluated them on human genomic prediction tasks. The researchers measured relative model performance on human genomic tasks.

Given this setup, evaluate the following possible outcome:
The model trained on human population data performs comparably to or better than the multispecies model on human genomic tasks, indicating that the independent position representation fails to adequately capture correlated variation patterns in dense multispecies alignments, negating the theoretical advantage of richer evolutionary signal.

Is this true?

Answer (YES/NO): YES